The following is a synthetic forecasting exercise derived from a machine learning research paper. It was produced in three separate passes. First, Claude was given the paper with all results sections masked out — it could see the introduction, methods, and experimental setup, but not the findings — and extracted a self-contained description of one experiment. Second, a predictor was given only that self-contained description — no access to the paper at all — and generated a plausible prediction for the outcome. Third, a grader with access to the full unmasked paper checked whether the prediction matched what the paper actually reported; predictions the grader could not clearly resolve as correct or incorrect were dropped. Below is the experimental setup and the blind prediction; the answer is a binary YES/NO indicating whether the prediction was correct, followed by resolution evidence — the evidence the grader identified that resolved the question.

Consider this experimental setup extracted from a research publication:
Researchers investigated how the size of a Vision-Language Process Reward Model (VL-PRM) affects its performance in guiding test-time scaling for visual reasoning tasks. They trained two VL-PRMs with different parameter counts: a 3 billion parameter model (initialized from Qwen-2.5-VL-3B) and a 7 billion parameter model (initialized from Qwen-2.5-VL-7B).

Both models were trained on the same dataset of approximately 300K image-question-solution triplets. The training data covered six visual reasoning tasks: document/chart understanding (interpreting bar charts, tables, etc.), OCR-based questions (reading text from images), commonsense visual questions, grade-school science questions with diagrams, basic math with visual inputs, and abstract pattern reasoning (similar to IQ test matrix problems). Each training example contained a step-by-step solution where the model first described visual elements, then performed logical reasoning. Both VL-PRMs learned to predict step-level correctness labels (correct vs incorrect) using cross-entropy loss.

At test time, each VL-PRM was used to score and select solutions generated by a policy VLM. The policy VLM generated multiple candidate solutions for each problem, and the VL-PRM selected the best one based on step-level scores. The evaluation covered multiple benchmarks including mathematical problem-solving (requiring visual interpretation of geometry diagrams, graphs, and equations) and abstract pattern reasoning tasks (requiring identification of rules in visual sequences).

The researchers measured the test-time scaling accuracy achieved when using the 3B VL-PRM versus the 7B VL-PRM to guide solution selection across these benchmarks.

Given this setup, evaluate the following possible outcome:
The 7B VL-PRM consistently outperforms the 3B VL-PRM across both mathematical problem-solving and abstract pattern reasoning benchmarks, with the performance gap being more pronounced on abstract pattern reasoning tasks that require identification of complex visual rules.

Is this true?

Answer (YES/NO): NO